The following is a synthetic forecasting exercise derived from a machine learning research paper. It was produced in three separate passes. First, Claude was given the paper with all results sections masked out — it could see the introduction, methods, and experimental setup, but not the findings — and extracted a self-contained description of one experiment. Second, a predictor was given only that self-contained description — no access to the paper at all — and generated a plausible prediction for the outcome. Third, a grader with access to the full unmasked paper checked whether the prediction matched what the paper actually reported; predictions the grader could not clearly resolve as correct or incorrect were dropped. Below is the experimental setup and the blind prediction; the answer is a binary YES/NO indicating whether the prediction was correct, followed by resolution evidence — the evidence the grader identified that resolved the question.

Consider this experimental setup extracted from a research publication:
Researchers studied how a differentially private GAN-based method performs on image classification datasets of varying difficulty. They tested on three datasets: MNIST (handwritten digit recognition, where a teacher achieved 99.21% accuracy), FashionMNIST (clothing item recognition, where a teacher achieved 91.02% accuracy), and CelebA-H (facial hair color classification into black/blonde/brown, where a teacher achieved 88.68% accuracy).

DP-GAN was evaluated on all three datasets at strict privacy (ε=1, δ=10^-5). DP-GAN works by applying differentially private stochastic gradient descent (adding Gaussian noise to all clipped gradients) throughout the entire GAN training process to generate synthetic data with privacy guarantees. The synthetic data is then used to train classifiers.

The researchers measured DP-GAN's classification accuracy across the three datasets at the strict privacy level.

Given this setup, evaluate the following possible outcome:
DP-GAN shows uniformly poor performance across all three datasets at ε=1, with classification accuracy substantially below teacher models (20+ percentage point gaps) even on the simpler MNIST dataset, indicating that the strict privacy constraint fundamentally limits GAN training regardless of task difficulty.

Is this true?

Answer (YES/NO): YES